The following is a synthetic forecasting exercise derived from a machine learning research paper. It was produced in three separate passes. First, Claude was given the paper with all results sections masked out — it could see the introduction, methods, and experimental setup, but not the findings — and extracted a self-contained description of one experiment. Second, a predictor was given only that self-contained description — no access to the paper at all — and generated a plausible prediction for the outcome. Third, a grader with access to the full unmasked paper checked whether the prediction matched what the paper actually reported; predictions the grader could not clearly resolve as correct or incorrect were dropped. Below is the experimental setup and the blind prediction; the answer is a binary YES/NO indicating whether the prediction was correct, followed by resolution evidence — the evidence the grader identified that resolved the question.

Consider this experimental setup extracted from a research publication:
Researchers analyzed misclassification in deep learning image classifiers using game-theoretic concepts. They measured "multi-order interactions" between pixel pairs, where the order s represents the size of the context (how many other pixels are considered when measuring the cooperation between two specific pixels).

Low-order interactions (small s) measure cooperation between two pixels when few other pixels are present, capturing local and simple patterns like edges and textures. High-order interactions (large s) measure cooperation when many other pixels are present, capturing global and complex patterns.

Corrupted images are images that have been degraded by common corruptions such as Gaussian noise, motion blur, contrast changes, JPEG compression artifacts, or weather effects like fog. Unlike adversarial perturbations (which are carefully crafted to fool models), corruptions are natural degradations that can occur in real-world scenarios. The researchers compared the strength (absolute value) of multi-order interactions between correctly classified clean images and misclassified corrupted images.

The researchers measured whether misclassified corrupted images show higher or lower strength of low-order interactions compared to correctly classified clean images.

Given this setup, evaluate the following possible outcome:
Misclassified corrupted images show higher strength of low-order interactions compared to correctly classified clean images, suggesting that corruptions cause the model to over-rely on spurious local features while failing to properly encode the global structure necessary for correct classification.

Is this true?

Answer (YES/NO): NO